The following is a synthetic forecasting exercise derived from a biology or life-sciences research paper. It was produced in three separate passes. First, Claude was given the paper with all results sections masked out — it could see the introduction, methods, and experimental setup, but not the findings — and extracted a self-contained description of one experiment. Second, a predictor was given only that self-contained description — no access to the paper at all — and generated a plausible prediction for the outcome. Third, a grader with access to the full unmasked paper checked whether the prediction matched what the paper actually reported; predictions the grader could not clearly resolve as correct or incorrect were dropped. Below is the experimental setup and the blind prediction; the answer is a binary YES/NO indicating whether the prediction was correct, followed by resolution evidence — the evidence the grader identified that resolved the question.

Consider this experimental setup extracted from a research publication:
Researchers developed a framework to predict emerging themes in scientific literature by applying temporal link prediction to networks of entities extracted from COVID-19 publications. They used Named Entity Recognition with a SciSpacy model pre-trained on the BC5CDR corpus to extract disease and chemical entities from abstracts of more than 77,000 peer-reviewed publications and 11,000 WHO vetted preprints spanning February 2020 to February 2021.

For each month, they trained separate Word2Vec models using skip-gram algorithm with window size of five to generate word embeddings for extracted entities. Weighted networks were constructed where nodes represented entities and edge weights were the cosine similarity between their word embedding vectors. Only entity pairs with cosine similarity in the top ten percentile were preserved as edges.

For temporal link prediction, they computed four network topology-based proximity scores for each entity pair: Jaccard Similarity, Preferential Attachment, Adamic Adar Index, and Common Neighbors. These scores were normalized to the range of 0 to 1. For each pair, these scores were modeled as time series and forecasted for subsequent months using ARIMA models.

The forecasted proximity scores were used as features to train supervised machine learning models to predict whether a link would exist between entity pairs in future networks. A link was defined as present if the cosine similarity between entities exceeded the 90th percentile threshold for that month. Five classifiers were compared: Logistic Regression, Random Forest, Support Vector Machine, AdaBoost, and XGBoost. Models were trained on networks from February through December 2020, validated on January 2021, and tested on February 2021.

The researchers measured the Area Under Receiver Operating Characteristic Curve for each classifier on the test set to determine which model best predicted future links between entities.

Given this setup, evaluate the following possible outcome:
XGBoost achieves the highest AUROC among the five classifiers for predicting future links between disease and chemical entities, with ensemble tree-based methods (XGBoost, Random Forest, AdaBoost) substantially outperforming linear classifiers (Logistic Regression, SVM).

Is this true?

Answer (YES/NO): NO